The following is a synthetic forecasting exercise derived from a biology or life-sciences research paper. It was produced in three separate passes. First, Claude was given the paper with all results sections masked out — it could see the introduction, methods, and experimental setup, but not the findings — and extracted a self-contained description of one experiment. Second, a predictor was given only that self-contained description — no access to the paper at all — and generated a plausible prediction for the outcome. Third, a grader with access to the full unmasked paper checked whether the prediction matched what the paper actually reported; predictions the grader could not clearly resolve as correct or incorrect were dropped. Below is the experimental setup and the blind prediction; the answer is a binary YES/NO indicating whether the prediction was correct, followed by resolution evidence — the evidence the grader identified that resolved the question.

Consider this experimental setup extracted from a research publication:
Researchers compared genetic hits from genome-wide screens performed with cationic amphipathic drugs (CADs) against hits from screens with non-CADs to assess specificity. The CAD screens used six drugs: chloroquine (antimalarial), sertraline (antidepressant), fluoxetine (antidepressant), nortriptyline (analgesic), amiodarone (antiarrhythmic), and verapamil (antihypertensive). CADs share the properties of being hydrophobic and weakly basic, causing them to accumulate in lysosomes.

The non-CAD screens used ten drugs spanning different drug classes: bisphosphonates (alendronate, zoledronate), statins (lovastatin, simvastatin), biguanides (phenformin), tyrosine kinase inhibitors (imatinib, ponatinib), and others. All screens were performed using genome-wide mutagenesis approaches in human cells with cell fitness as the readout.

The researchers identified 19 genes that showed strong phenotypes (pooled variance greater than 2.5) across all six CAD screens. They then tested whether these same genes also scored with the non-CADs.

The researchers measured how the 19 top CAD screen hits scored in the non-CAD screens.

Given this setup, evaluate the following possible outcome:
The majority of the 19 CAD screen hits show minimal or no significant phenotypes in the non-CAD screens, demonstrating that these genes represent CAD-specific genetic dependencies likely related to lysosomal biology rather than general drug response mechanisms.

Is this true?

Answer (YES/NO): NO